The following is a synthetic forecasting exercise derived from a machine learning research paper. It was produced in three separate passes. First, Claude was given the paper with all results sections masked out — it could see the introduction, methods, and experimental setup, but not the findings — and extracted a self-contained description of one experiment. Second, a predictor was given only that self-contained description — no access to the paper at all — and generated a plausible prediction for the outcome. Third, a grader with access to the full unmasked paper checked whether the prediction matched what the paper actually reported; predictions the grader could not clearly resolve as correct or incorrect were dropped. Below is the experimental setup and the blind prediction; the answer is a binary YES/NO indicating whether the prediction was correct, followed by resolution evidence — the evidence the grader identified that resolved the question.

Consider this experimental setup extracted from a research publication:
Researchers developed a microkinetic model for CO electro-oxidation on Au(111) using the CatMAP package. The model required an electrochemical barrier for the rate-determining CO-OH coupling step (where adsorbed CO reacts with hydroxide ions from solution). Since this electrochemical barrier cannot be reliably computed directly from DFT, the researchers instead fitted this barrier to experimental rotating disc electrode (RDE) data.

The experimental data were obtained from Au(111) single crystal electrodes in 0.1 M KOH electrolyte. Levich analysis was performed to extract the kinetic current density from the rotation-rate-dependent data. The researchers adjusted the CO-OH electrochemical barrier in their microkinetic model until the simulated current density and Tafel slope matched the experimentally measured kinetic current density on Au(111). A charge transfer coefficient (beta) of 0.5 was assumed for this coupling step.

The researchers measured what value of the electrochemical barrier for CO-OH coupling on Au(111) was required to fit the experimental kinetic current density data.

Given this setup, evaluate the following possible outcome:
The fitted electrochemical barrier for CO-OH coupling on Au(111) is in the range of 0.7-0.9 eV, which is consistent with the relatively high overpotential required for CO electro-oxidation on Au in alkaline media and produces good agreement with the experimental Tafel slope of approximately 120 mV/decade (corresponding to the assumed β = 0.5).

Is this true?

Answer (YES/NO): NO